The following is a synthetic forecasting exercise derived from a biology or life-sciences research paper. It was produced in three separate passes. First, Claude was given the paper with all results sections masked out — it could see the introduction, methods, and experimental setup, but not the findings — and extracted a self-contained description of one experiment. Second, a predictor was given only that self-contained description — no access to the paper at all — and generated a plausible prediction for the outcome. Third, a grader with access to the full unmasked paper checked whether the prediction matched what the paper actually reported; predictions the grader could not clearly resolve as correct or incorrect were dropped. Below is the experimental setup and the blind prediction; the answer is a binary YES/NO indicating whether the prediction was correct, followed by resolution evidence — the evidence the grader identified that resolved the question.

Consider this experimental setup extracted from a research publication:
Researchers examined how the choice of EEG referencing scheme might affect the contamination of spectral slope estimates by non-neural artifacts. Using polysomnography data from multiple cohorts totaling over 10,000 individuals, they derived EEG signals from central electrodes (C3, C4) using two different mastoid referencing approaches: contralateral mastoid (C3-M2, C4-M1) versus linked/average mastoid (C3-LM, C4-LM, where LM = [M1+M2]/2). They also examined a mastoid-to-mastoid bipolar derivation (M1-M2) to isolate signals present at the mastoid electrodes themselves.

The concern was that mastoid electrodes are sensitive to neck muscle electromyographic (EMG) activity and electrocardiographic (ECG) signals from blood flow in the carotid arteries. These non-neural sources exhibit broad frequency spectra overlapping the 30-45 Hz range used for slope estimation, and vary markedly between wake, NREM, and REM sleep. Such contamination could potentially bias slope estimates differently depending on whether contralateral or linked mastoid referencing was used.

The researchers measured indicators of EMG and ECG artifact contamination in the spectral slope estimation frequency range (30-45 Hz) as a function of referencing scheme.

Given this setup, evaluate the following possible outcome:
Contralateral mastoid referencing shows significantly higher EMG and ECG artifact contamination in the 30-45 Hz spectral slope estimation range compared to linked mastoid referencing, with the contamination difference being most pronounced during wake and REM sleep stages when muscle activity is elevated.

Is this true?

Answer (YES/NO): NO